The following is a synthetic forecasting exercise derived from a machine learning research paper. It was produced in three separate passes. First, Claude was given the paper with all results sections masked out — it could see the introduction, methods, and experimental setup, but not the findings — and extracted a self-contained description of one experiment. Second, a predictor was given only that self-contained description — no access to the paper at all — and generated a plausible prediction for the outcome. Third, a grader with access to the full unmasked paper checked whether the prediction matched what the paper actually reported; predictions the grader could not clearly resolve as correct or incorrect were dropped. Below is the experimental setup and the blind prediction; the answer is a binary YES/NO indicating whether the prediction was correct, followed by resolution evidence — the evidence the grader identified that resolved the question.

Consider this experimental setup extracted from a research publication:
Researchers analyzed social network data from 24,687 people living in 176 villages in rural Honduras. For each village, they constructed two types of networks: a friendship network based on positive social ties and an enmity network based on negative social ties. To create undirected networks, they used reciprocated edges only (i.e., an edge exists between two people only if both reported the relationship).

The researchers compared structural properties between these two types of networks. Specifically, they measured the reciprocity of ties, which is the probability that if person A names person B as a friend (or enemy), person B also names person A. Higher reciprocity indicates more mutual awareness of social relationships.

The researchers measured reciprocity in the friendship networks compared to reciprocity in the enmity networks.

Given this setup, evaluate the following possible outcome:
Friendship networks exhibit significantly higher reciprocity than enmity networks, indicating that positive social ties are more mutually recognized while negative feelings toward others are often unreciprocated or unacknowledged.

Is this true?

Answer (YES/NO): YES